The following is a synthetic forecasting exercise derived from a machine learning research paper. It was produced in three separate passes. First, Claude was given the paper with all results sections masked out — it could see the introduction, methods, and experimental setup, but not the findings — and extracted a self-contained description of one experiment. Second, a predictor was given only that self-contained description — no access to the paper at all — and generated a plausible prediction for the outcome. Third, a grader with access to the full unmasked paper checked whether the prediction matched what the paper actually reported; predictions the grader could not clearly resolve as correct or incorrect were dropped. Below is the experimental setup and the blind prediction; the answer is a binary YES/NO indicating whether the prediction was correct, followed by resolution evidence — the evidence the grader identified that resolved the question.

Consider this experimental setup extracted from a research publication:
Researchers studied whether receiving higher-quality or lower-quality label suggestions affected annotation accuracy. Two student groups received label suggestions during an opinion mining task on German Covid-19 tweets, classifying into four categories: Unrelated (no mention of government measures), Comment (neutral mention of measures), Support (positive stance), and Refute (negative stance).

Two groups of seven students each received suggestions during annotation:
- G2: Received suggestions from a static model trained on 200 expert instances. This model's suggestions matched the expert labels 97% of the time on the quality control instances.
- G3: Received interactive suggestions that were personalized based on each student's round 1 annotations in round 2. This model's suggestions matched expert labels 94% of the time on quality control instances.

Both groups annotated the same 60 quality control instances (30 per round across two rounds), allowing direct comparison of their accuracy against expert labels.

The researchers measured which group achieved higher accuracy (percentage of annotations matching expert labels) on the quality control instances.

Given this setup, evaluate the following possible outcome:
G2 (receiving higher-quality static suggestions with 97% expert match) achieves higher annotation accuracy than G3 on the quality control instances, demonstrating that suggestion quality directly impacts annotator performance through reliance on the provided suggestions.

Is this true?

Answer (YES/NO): YES